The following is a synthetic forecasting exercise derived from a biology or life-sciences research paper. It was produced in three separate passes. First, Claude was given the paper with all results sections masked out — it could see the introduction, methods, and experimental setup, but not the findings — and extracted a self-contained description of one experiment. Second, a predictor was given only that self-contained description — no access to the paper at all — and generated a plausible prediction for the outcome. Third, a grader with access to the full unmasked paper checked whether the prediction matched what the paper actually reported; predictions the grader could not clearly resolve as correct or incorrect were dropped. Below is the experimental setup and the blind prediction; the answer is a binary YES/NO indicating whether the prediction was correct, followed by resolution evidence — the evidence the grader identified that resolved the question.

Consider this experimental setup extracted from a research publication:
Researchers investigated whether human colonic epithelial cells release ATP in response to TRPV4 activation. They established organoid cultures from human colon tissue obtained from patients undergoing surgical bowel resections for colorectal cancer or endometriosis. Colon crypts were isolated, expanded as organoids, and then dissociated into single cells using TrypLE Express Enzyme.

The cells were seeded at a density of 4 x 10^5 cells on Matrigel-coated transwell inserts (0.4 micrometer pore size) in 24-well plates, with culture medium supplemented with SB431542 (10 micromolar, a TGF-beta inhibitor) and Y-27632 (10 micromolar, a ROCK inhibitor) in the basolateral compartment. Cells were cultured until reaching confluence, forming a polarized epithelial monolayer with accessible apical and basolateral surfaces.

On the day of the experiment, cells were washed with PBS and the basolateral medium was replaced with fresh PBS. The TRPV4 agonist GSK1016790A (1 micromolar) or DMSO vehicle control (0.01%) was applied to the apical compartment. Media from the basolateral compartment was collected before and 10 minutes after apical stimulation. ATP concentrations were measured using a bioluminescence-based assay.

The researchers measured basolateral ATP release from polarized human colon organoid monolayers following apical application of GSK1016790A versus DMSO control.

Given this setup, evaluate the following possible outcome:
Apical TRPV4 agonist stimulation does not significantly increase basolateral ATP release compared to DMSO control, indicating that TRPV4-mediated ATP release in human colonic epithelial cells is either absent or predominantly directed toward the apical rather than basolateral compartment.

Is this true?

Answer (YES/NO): NO